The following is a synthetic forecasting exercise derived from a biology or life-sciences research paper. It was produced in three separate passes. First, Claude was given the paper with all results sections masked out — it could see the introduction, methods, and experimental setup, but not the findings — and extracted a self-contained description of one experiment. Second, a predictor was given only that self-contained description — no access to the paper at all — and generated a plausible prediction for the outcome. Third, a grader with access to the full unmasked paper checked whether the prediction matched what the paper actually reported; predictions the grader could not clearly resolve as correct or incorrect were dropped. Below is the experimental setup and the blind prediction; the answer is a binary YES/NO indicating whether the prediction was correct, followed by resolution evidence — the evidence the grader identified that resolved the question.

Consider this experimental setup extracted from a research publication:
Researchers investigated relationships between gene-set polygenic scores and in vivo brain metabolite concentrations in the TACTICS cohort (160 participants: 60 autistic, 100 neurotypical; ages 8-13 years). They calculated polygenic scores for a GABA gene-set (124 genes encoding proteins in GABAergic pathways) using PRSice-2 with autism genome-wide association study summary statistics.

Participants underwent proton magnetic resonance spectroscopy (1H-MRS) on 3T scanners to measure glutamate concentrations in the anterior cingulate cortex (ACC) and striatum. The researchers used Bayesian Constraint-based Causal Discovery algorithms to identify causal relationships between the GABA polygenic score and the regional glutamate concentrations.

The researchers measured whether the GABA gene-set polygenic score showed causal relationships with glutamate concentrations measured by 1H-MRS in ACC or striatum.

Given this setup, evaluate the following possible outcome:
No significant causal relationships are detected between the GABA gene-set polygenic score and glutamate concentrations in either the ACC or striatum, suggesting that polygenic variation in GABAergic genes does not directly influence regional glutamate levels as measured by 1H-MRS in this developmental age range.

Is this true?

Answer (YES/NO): NO